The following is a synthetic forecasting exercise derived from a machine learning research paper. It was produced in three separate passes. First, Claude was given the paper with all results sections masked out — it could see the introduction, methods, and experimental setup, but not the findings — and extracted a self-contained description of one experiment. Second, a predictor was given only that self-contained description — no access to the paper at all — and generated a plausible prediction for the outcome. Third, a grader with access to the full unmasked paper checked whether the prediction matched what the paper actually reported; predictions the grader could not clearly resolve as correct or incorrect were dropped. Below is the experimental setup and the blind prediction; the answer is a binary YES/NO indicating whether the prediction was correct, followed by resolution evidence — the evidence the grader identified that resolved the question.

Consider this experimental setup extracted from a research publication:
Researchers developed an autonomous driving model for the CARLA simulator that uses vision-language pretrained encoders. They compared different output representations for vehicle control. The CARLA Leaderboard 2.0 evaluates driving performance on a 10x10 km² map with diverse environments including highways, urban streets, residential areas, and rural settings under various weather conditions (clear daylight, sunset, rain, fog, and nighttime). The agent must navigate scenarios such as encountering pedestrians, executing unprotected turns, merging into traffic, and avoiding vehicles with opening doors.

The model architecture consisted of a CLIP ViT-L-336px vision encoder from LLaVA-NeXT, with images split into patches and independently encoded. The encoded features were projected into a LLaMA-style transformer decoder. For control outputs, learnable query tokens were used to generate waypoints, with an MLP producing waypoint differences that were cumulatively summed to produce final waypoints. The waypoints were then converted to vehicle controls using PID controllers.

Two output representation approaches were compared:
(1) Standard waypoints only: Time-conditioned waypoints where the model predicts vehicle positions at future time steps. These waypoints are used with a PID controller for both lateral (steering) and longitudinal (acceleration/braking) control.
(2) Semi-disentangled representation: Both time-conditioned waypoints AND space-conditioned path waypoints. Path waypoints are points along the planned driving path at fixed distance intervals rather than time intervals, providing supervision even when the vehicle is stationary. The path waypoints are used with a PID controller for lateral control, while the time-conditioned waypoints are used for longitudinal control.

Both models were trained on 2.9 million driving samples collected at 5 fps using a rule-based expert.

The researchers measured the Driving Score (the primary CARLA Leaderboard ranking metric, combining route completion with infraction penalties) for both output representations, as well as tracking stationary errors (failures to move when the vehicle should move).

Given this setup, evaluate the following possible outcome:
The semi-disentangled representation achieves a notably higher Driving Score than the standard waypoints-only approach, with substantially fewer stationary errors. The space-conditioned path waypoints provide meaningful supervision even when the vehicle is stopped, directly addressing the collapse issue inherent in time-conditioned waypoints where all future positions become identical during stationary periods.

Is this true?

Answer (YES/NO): YES